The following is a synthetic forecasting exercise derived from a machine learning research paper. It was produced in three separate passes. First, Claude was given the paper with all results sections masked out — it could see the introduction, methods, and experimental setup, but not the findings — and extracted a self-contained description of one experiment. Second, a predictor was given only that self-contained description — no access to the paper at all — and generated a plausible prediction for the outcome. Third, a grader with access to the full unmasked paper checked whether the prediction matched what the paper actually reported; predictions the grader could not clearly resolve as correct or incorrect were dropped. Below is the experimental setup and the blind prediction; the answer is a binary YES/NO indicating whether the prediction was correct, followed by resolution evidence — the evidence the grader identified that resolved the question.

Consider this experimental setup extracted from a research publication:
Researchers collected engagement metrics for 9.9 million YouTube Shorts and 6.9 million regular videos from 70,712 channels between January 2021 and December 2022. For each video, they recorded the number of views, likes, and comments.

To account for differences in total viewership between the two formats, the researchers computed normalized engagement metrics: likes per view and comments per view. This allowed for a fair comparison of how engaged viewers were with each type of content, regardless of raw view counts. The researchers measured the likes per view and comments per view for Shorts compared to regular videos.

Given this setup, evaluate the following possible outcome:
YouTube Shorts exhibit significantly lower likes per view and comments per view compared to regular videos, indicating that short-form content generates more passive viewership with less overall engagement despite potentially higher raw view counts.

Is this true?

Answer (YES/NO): NO